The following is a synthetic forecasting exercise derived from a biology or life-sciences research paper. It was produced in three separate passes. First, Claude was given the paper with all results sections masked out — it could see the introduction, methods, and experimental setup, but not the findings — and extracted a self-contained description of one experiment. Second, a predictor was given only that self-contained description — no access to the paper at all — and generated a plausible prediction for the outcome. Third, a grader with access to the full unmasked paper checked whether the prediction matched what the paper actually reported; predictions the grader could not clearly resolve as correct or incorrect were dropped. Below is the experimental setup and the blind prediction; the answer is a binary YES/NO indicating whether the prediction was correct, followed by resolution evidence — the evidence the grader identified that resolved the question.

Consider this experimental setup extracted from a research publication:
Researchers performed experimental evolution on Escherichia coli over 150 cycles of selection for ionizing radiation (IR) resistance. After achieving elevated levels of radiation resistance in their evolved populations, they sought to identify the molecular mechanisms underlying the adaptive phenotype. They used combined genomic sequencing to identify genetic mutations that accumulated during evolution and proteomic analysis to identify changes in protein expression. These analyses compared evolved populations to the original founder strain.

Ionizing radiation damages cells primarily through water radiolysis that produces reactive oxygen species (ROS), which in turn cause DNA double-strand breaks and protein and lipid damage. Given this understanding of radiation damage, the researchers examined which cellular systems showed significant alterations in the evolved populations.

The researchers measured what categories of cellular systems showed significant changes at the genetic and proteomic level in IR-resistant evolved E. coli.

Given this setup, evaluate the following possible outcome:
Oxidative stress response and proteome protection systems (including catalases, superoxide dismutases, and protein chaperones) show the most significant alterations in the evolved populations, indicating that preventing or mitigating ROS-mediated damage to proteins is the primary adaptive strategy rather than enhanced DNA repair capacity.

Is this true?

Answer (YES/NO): NO